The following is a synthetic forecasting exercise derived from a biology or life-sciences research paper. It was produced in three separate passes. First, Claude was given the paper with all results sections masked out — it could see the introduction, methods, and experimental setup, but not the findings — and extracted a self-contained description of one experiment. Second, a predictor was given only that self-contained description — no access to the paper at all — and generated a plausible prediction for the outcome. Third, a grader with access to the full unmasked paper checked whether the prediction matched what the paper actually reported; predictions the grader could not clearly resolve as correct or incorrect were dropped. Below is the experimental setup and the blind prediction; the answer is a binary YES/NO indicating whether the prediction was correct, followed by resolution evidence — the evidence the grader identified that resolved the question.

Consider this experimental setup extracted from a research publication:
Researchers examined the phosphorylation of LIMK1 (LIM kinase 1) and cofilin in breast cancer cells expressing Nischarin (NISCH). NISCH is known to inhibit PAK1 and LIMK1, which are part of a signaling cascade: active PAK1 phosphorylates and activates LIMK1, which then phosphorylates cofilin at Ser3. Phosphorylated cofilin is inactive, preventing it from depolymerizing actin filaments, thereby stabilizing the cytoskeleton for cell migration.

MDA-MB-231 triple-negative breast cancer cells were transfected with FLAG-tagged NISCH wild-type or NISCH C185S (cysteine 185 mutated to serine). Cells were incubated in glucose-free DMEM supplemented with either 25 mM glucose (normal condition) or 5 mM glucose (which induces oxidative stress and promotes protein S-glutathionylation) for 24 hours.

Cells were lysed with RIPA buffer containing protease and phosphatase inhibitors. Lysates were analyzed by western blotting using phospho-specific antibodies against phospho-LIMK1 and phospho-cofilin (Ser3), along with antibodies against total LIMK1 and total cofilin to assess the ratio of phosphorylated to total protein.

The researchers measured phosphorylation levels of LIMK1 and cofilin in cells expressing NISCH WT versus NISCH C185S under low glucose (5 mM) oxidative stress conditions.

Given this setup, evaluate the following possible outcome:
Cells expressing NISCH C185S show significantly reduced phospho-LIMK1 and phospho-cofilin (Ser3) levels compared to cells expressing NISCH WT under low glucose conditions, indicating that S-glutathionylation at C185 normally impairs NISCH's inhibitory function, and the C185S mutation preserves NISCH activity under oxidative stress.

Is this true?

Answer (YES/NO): YES